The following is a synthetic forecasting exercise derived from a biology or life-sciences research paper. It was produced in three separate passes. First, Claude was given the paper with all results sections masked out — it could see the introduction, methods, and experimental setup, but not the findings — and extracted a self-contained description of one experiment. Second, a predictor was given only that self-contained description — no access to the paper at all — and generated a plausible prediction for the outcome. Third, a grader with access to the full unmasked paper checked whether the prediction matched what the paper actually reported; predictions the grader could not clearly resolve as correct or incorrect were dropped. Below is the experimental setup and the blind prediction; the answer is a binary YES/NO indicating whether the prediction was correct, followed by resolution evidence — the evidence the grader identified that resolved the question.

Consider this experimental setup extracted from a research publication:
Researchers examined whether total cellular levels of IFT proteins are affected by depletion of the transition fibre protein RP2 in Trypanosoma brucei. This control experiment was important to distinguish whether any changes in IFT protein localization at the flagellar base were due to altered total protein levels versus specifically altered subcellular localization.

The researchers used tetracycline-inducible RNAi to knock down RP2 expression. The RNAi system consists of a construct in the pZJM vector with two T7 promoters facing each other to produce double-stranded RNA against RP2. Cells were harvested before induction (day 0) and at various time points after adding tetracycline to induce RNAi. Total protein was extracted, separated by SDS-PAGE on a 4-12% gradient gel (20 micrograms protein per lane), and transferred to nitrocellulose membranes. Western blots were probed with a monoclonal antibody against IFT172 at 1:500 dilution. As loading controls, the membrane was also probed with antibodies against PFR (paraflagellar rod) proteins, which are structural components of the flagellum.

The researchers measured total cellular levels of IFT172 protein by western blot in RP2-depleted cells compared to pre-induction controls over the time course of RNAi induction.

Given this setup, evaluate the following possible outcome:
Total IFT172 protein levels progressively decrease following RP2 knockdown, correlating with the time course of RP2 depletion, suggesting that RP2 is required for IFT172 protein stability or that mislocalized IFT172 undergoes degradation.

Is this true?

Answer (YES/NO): NO